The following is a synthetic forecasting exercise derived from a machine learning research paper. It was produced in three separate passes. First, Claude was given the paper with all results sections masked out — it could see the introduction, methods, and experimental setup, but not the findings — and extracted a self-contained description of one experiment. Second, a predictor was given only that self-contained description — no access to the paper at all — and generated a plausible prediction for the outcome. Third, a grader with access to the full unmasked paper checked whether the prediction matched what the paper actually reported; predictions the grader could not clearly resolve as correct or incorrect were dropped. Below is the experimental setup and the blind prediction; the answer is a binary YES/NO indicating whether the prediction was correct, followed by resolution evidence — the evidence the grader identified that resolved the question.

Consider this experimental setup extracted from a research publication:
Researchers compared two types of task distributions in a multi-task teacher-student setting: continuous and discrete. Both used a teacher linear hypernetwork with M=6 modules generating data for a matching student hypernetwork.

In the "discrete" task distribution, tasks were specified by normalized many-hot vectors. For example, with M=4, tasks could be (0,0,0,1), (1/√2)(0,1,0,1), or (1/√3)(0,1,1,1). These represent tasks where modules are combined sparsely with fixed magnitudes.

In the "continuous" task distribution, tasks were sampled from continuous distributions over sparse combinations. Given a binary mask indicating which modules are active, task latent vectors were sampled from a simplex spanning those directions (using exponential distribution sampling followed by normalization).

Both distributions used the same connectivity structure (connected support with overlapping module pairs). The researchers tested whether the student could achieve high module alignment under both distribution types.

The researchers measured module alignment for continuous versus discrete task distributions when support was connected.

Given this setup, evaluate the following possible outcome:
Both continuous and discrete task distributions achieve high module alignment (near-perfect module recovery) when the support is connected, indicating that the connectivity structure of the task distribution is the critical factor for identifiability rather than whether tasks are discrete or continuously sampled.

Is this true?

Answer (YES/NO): YES